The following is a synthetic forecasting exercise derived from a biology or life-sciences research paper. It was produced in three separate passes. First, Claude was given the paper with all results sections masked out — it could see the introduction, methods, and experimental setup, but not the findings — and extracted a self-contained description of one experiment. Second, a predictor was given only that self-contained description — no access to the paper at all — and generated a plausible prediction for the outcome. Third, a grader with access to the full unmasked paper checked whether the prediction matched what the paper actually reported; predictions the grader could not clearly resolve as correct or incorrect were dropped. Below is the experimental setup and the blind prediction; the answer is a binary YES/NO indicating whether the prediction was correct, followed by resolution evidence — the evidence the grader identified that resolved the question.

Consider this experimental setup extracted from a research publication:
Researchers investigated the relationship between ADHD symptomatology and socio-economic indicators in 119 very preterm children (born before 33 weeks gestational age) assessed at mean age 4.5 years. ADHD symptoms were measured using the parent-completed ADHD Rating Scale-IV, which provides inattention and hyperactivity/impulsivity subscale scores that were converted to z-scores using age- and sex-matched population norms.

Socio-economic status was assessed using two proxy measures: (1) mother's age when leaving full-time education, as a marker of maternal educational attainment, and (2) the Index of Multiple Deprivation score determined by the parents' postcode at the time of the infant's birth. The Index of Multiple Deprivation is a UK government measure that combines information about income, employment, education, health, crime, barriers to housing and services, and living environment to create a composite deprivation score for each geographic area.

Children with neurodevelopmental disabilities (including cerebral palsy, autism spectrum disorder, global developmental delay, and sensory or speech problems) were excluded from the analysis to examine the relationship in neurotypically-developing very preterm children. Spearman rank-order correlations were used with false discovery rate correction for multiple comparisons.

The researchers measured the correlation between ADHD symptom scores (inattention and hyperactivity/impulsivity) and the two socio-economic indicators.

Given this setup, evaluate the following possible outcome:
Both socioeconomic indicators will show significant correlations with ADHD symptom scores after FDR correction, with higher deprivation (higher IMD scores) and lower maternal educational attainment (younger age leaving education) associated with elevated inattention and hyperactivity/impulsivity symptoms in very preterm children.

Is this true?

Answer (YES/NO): NO